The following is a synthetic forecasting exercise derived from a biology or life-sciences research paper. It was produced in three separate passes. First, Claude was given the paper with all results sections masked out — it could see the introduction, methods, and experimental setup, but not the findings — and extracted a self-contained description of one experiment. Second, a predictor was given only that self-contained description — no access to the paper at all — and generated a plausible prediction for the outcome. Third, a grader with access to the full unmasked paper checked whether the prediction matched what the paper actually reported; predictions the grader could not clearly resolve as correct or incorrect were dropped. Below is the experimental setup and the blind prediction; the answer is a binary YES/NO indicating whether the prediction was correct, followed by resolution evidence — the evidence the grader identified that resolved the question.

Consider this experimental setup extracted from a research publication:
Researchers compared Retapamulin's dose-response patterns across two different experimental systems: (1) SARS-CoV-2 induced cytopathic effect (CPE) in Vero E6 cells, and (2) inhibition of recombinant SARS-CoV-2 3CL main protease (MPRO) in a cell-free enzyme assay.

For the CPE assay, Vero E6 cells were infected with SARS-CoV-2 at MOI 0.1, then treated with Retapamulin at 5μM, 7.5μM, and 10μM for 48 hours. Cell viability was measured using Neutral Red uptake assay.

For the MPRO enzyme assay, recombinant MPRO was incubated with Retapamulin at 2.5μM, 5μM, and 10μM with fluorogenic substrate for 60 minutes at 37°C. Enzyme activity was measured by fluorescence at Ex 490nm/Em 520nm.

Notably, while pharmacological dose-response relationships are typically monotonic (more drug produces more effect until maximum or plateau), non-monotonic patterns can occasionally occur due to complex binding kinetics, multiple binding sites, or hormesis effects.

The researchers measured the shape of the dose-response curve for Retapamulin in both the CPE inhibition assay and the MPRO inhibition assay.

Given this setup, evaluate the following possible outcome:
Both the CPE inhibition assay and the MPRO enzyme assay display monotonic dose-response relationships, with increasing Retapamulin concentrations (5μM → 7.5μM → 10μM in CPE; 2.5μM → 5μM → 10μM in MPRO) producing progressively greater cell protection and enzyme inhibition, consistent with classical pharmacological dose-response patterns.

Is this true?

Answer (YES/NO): NO